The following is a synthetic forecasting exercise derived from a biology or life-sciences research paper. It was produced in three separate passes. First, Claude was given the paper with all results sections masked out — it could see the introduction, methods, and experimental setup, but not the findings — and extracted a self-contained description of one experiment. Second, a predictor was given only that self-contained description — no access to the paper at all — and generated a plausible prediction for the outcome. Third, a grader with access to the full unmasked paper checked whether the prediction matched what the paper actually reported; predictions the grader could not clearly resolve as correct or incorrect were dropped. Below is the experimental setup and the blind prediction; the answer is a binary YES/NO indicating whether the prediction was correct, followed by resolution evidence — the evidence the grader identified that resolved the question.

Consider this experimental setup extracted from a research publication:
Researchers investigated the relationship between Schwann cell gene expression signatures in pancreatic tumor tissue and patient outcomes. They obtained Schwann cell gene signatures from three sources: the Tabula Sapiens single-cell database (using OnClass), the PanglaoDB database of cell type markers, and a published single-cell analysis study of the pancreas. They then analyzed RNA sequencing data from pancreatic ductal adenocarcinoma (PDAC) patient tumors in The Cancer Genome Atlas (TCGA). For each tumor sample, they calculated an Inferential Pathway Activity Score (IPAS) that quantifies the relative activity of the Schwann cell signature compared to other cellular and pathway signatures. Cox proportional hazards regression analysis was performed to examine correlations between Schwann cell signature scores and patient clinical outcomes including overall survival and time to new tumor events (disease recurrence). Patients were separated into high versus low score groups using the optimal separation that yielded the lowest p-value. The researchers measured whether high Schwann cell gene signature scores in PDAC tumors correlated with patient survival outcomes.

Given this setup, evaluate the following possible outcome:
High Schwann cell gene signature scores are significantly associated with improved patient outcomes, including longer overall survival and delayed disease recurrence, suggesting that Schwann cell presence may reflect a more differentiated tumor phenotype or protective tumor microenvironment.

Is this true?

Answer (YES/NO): NO